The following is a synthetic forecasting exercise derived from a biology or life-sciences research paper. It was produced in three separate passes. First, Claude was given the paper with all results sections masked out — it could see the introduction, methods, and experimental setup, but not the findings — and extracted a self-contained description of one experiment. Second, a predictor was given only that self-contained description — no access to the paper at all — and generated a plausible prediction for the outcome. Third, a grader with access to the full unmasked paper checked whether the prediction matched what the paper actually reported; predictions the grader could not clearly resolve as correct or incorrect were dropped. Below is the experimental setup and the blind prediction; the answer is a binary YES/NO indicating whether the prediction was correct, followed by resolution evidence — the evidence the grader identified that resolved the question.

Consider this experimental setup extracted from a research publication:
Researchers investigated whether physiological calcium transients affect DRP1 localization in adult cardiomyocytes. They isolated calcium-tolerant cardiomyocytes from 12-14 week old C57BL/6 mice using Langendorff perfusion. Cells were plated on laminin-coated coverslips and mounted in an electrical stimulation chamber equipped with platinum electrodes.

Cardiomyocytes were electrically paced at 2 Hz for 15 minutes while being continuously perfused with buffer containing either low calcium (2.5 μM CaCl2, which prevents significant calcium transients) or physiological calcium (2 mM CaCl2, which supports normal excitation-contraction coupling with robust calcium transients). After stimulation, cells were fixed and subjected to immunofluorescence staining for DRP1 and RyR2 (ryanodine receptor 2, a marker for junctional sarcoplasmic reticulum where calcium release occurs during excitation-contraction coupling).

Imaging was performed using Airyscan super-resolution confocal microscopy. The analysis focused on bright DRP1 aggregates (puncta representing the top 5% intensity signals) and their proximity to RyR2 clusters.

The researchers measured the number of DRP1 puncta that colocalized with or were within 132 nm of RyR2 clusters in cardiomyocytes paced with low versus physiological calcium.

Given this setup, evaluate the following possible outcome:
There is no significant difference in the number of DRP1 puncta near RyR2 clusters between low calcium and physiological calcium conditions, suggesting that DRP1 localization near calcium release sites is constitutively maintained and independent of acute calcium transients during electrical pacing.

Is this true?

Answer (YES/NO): NO